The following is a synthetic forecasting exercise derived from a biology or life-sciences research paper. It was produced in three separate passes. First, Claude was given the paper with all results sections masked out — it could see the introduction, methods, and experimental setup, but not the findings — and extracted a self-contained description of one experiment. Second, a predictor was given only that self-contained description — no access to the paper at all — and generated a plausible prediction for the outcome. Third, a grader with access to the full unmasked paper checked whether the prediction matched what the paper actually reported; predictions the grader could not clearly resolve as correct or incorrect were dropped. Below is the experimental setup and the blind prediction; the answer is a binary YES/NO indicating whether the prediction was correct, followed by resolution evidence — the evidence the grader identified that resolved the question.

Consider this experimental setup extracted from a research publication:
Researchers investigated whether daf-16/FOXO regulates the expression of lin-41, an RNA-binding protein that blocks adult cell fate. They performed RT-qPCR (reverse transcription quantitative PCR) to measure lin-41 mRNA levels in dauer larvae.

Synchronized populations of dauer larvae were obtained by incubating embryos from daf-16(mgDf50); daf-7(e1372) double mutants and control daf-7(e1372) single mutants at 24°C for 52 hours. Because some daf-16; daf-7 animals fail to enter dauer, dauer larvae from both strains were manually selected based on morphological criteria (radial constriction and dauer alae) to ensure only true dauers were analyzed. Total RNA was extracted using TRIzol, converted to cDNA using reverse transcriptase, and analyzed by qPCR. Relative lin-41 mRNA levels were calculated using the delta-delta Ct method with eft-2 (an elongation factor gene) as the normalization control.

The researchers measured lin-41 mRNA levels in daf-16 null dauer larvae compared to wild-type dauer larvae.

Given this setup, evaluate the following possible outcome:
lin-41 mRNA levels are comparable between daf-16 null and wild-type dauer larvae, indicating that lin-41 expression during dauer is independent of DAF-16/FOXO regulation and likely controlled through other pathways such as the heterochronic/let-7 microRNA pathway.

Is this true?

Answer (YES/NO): NO